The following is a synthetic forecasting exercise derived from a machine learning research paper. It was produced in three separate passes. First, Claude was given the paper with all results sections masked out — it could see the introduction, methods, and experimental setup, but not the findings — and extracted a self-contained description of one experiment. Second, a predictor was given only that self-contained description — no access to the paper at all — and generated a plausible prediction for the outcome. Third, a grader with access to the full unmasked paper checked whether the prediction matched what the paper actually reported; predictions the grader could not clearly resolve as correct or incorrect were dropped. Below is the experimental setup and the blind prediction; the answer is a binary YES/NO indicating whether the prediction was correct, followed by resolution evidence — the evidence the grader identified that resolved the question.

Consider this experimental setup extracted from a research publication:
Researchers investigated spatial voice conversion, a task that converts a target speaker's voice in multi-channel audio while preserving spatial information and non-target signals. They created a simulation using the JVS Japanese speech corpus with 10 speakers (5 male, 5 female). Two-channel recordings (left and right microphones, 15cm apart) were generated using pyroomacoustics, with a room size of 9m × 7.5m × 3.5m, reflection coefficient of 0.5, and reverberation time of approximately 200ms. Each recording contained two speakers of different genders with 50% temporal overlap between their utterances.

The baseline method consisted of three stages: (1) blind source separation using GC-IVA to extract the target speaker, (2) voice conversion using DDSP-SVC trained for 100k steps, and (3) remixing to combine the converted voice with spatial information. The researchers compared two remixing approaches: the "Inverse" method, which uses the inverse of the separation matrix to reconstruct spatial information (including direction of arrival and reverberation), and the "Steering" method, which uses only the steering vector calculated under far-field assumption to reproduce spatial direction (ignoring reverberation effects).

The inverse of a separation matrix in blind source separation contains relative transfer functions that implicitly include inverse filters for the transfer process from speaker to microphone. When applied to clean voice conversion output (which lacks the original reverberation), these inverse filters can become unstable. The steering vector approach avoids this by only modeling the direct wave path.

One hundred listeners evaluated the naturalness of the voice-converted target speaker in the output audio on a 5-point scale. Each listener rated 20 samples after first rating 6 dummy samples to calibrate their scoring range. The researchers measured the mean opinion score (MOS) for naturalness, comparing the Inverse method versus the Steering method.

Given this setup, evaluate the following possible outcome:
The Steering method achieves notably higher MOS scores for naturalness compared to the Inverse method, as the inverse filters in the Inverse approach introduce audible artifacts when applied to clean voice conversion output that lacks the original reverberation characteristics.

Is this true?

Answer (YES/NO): YES